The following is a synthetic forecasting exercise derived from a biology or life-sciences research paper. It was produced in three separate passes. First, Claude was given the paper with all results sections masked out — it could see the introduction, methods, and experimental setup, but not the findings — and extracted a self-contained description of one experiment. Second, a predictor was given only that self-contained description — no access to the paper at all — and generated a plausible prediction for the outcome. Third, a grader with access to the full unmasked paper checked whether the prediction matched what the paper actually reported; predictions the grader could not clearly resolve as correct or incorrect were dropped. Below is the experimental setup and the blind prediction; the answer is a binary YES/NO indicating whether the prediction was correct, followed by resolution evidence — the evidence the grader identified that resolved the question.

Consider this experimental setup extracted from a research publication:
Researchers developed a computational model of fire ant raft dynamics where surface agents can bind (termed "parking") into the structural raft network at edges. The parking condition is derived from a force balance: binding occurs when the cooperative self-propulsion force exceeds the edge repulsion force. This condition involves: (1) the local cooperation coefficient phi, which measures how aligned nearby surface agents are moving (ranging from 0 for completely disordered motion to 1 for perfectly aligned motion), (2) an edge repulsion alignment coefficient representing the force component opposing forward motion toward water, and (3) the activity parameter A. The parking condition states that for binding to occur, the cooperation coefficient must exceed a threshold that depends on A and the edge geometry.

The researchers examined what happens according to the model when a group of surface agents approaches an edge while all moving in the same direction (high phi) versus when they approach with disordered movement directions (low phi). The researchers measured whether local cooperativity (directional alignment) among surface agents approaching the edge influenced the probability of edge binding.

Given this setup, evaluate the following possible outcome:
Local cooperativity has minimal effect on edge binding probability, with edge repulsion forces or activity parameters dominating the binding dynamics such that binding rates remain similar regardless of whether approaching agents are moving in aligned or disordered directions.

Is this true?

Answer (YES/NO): NO